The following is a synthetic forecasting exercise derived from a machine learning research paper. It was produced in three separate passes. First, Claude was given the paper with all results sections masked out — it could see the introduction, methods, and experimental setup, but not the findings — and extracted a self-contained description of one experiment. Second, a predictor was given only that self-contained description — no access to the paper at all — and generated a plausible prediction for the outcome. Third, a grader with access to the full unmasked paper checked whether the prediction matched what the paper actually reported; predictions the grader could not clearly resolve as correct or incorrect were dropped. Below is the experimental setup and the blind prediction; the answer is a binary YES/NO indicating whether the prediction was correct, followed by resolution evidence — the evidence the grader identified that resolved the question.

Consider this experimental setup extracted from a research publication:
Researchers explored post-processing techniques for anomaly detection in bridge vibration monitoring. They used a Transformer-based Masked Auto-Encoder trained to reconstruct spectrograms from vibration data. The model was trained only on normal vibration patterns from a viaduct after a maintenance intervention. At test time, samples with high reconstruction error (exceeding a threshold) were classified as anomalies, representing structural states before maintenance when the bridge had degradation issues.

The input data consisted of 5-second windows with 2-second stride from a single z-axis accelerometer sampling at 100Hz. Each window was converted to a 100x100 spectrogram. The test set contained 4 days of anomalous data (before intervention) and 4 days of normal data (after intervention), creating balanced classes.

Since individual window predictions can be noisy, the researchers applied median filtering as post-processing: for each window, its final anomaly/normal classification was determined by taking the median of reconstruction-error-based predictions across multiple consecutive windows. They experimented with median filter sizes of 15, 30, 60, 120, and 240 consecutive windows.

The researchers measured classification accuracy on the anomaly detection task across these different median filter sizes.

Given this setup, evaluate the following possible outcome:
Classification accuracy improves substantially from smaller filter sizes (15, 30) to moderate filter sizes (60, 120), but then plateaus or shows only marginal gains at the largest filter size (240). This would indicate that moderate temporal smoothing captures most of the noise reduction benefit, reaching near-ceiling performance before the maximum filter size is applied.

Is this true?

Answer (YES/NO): NO